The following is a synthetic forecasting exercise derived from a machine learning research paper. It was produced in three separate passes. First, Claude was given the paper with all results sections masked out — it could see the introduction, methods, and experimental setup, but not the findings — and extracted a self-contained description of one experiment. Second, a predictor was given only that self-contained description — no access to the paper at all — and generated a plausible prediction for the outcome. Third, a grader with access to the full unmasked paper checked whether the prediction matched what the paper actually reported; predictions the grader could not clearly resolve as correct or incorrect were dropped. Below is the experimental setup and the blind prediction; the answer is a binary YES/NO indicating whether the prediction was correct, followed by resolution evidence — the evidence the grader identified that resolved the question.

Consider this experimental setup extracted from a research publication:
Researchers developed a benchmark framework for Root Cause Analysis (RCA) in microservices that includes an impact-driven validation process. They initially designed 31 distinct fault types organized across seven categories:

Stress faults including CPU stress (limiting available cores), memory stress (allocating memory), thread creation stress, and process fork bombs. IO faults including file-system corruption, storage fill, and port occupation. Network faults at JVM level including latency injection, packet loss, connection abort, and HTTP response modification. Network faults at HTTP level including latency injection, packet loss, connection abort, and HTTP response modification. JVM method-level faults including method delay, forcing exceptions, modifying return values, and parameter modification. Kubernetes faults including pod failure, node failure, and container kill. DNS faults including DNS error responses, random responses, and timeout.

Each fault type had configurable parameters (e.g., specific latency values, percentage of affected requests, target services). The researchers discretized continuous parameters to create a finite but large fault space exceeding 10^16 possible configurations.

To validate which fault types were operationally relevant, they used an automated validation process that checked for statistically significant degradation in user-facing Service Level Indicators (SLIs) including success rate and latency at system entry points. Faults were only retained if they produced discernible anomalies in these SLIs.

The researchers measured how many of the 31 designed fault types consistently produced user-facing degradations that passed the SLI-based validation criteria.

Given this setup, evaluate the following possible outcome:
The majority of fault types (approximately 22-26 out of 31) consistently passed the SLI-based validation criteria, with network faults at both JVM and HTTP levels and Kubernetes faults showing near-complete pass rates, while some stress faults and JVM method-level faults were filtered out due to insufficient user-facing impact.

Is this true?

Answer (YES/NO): NO